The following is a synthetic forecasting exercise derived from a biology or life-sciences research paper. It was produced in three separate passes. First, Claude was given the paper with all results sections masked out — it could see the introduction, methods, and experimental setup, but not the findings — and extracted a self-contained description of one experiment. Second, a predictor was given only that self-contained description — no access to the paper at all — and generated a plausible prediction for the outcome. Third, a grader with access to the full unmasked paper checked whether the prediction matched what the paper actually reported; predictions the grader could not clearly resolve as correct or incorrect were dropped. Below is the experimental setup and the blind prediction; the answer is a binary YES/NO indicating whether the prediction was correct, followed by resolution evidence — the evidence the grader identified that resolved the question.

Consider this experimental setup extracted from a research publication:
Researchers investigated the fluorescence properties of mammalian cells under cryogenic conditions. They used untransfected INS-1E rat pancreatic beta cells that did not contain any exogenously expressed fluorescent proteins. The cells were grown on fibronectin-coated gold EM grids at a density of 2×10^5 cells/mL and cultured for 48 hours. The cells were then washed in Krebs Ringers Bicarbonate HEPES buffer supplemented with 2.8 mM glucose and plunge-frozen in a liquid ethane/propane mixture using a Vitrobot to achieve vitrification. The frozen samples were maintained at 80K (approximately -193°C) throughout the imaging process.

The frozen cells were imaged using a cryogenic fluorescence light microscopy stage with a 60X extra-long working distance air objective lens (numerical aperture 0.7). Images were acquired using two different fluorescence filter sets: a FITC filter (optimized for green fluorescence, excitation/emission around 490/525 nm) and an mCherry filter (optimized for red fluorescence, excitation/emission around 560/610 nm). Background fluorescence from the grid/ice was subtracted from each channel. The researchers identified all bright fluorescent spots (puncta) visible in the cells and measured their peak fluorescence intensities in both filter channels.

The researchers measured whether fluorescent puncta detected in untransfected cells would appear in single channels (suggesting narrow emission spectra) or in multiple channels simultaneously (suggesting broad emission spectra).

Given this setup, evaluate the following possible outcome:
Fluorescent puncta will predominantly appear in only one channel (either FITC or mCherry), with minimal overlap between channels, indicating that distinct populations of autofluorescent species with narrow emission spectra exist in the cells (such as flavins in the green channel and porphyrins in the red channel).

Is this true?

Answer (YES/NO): NO